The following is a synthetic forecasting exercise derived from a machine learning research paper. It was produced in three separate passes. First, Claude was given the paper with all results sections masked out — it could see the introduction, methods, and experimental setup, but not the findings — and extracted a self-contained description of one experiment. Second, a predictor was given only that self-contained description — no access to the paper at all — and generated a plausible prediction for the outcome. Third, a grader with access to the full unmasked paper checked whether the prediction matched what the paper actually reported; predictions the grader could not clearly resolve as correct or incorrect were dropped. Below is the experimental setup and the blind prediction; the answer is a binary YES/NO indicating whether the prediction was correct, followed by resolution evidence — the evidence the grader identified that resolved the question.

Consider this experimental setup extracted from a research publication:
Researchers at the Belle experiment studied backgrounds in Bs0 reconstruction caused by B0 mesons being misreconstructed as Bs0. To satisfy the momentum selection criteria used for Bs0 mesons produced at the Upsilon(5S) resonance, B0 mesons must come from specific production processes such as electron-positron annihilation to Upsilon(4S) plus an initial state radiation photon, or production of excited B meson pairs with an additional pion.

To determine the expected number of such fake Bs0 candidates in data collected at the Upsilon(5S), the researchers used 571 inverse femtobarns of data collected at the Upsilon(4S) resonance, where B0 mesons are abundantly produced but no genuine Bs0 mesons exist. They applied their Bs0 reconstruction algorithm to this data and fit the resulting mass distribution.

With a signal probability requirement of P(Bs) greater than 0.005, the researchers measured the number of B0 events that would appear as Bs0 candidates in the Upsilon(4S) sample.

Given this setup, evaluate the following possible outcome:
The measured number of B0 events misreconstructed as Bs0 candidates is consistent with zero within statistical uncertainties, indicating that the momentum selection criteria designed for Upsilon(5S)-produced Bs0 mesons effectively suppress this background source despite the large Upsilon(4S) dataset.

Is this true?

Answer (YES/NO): NO